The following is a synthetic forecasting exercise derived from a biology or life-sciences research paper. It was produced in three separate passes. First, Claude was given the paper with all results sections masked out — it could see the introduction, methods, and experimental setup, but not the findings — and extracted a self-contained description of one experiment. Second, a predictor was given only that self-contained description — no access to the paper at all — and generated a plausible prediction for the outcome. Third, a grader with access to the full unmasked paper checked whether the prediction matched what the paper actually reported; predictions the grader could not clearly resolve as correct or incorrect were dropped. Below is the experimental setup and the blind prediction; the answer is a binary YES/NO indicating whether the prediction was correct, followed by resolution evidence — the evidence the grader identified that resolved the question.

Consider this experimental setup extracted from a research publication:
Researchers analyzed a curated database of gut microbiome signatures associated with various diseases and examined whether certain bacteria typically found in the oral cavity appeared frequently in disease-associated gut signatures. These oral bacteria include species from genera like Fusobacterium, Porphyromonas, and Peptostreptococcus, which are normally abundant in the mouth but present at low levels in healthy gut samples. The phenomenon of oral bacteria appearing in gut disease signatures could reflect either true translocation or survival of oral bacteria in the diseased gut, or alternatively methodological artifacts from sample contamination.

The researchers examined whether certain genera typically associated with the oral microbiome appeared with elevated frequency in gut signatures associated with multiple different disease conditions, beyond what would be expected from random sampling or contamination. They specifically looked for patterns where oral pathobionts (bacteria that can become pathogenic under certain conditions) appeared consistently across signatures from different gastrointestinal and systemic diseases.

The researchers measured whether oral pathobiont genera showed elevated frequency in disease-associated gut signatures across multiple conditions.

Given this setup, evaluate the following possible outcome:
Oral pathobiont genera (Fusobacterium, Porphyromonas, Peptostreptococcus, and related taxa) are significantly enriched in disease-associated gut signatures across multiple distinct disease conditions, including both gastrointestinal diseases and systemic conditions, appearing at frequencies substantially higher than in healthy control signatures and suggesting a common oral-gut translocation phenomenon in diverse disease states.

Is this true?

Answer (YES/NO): NO